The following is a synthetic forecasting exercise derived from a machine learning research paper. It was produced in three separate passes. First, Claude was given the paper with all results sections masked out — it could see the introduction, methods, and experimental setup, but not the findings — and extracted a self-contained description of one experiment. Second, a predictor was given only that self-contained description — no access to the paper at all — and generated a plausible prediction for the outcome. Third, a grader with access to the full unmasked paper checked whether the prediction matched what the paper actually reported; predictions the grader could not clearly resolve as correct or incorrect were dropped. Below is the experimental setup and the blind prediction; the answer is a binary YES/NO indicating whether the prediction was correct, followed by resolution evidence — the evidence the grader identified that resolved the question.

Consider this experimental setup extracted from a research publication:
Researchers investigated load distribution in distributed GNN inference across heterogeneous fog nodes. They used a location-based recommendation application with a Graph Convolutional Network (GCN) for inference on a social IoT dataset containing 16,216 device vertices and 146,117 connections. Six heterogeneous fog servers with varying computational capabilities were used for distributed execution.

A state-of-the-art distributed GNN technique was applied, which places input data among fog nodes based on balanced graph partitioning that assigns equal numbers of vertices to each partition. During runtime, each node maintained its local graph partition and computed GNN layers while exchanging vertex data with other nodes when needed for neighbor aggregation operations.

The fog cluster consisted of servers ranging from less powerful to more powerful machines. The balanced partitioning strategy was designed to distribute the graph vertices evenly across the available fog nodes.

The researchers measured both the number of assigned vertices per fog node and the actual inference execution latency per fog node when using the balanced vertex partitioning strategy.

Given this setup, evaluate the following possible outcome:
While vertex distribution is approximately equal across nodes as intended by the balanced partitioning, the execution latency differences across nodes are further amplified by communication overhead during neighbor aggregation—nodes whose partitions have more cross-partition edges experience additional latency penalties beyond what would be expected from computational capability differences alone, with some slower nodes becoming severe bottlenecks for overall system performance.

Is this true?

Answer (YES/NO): NO